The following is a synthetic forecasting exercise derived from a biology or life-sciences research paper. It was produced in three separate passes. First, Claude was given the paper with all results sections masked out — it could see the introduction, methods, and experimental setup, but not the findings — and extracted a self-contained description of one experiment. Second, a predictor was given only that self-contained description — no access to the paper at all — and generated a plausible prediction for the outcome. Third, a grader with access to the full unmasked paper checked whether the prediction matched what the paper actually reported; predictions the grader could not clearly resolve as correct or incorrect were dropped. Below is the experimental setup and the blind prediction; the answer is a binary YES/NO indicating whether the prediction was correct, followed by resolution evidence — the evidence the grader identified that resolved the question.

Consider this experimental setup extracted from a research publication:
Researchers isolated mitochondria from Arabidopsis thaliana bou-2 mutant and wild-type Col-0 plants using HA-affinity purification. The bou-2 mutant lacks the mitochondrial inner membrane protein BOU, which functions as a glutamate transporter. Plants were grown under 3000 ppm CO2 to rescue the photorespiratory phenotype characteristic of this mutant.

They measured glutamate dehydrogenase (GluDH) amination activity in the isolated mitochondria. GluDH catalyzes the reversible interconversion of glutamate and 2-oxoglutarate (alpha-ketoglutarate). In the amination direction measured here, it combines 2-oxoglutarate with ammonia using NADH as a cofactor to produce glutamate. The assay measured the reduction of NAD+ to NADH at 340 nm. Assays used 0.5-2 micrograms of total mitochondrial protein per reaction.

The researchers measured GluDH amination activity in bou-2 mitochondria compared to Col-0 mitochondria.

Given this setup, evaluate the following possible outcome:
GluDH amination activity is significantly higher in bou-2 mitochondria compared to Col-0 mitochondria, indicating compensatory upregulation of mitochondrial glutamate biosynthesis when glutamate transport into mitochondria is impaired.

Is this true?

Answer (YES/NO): YES